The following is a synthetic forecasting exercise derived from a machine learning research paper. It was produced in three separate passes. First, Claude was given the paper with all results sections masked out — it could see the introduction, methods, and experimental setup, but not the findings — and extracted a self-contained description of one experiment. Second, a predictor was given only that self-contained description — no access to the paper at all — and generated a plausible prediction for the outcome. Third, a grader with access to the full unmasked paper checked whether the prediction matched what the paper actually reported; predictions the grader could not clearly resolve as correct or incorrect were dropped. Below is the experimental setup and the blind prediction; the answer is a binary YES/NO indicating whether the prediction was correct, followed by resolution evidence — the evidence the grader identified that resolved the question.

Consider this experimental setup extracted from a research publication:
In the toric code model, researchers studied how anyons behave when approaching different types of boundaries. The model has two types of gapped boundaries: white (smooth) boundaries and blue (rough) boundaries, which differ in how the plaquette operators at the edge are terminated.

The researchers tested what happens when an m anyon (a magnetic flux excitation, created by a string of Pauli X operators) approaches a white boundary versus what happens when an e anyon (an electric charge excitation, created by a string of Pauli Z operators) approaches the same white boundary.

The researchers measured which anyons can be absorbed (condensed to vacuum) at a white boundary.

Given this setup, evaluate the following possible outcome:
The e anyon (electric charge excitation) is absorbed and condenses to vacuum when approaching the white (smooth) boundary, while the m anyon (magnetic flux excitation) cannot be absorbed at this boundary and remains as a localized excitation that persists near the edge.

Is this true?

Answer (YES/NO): NO